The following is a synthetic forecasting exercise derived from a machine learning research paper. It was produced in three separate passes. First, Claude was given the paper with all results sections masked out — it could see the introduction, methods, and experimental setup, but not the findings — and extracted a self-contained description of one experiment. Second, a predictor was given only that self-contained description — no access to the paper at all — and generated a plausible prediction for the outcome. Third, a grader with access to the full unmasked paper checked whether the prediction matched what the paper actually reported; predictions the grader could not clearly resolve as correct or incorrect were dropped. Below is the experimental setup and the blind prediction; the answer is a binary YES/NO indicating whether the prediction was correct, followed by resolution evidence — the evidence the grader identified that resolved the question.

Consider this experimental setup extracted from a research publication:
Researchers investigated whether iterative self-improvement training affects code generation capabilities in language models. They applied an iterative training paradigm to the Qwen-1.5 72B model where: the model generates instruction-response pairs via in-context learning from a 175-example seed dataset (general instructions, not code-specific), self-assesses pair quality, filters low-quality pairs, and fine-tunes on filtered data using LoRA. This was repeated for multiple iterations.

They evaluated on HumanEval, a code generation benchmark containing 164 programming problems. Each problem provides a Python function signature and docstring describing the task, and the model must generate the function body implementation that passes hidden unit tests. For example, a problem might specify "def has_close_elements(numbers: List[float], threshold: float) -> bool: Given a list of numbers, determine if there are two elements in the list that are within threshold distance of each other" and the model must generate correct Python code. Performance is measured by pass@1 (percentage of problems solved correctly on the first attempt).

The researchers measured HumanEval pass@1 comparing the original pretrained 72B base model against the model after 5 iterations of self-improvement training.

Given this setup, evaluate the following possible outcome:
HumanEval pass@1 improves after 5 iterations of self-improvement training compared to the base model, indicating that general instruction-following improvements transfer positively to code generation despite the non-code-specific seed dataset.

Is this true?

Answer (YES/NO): YES